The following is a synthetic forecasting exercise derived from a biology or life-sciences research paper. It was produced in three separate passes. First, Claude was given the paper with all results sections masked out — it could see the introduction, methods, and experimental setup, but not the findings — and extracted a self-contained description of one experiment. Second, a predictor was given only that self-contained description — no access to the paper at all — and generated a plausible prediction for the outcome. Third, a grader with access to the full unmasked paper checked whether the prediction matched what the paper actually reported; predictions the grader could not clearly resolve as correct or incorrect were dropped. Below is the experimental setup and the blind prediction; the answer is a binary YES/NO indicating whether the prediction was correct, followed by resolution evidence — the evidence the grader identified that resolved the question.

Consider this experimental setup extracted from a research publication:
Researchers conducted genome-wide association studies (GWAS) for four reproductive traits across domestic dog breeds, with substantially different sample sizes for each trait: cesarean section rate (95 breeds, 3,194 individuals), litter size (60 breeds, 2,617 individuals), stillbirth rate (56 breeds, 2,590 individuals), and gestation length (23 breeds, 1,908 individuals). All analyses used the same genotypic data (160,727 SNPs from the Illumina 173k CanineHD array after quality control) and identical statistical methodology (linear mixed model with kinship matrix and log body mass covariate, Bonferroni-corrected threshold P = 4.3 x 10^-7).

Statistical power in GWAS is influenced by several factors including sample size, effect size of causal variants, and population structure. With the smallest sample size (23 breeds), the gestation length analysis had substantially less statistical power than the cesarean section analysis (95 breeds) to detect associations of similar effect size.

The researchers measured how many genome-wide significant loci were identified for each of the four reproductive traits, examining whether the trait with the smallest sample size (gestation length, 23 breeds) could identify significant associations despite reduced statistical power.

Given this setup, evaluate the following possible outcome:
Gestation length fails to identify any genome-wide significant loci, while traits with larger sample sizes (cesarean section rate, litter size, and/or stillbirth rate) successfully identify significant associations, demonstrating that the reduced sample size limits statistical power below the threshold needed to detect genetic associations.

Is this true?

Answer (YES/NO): NO